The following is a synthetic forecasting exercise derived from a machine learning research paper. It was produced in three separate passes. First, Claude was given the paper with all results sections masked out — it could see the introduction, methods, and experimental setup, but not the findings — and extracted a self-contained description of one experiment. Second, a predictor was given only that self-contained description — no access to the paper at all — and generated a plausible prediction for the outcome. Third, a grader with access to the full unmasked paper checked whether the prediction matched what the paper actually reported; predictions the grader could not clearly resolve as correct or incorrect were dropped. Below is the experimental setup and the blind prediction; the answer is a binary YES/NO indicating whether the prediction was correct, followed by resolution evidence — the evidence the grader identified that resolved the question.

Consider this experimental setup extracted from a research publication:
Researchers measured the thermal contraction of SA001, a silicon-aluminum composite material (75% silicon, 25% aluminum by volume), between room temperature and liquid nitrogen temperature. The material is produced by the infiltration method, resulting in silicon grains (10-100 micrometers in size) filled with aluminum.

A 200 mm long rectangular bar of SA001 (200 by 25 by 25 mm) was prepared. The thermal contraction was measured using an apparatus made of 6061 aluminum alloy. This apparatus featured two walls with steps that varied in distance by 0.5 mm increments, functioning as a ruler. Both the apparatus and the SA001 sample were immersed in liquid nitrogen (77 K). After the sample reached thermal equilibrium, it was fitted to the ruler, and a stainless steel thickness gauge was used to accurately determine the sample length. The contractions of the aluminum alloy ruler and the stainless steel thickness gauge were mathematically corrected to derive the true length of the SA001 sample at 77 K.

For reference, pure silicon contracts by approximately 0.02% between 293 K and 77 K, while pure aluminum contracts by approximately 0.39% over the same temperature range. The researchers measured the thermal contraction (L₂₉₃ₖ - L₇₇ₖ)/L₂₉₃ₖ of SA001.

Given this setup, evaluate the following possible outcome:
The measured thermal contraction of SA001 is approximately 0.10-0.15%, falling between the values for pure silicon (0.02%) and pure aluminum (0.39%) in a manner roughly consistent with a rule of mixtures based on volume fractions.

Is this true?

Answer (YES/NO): YES